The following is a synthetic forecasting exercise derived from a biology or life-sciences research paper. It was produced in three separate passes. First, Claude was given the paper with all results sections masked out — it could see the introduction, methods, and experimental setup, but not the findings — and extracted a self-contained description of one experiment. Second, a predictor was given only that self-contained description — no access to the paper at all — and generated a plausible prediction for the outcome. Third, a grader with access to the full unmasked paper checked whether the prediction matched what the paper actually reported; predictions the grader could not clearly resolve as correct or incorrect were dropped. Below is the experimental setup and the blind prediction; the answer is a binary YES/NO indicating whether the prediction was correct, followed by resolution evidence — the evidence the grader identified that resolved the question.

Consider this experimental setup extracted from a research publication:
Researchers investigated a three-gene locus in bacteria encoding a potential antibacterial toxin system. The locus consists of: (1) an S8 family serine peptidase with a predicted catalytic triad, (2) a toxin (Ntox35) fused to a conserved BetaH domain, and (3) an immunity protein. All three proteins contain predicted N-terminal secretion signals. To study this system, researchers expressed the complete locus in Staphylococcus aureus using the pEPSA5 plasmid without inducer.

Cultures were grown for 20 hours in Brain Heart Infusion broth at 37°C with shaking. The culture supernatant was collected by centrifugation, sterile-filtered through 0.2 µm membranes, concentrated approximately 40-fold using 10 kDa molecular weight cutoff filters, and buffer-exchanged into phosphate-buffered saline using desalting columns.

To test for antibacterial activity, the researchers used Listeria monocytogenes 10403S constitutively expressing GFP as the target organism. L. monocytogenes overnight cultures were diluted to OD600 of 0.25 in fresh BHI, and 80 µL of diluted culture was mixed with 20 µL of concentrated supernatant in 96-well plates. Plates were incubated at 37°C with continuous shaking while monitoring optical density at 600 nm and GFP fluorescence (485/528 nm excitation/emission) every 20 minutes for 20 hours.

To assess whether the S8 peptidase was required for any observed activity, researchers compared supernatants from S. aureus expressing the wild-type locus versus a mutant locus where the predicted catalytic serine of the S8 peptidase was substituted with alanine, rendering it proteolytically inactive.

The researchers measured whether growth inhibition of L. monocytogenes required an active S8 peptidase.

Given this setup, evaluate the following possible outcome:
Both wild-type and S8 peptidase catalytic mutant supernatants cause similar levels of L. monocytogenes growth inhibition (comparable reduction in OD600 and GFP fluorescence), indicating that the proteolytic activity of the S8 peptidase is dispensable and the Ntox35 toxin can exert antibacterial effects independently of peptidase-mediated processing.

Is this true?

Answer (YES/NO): NO